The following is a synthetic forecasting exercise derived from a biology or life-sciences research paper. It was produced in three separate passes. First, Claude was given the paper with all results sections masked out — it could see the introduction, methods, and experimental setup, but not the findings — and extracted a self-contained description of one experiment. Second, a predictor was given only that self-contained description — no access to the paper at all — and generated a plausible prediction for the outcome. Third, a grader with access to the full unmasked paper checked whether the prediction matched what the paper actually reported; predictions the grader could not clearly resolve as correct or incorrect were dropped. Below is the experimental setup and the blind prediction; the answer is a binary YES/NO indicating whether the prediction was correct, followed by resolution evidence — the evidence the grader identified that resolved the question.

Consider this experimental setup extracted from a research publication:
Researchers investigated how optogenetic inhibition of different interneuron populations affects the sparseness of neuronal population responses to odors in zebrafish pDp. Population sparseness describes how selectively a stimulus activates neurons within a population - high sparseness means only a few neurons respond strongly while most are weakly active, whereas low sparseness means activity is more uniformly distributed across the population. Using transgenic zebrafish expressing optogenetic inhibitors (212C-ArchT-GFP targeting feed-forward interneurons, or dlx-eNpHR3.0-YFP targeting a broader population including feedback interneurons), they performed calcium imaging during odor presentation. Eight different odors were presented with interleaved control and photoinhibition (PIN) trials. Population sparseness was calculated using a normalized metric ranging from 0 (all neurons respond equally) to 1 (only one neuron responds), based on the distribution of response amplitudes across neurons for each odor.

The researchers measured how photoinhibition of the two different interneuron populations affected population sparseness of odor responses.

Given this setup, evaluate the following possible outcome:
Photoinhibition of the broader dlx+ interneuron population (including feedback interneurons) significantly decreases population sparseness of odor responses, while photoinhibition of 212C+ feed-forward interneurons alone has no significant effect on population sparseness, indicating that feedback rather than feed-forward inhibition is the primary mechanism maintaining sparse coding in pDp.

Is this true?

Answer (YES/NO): NO